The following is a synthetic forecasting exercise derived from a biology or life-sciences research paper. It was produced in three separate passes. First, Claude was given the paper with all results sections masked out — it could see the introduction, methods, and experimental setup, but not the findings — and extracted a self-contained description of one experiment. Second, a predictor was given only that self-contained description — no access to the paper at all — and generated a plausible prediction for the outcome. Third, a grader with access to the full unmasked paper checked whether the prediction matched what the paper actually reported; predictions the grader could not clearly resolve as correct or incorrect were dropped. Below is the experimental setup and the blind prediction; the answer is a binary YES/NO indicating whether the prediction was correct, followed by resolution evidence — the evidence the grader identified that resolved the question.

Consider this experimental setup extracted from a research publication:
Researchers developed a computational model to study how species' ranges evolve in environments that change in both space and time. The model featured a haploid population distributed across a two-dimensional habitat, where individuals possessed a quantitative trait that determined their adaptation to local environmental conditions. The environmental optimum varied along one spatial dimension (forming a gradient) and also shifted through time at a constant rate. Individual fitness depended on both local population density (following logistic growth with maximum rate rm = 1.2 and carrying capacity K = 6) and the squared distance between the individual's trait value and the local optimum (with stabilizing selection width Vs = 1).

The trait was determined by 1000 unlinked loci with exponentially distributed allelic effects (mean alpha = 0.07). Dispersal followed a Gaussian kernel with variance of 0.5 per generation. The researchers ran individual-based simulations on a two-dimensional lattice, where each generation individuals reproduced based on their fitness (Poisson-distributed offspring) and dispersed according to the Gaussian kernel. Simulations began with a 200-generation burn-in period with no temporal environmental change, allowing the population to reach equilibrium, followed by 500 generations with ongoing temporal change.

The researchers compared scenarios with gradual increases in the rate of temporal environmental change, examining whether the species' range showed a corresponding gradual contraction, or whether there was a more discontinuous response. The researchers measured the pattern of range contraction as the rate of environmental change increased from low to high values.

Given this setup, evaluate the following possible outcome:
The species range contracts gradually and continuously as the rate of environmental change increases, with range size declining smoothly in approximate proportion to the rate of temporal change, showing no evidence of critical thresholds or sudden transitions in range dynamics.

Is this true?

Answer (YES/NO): NO